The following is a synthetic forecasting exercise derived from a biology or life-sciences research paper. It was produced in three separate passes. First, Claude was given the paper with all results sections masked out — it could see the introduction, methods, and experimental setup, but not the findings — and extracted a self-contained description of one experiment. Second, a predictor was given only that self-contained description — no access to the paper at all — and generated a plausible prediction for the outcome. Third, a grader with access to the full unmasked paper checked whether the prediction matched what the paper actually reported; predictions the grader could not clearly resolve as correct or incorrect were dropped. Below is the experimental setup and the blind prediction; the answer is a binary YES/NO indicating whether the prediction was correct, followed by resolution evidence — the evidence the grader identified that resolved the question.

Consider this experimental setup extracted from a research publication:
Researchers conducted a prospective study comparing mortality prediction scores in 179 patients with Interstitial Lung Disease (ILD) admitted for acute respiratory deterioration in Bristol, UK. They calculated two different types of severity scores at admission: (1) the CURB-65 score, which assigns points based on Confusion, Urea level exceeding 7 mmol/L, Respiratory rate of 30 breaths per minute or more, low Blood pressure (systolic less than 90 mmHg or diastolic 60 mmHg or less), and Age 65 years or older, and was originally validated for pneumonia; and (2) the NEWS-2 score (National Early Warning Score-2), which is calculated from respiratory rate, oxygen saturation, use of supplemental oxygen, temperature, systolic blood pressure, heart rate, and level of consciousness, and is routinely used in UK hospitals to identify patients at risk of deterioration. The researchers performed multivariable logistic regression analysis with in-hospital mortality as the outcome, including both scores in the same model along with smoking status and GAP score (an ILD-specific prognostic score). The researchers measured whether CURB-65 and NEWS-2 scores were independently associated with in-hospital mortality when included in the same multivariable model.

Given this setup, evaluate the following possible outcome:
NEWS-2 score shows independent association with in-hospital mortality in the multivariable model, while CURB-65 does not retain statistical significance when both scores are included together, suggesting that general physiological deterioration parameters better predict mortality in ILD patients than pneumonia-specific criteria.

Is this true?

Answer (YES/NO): YES